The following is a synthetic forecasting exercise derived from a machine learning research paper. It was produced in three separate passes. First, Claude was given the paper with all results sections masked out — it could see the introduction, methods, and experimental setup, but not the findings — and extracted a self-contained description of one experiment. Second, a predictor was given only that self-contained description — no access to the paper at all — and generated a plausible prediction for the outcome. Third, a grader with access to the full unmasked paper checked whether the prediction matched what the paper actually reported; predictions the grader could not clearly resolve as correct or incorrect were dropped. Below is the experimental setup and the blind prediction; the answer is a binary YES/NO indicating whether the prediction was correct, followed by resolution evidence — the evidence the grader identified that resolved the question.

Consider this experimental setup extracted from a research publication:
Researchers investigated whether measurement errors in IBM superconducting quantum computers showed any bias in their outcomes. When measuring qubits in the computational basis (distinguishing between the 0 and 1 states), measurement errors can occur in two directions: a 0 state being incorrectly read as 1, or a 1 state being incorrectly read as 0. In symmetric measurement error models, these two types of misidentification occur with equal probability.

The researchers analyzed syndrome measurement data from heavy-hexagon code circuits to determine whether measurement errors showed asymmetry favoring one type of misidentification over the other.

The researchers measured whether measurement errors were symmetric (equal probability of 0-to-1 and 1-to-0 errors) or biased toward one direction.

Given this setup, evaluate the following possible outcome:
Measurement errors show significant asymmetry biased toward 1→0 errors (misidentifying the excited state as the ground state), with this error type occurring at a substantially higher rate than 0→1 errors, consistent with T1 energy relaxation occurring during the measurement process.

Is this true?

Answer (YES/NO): YES